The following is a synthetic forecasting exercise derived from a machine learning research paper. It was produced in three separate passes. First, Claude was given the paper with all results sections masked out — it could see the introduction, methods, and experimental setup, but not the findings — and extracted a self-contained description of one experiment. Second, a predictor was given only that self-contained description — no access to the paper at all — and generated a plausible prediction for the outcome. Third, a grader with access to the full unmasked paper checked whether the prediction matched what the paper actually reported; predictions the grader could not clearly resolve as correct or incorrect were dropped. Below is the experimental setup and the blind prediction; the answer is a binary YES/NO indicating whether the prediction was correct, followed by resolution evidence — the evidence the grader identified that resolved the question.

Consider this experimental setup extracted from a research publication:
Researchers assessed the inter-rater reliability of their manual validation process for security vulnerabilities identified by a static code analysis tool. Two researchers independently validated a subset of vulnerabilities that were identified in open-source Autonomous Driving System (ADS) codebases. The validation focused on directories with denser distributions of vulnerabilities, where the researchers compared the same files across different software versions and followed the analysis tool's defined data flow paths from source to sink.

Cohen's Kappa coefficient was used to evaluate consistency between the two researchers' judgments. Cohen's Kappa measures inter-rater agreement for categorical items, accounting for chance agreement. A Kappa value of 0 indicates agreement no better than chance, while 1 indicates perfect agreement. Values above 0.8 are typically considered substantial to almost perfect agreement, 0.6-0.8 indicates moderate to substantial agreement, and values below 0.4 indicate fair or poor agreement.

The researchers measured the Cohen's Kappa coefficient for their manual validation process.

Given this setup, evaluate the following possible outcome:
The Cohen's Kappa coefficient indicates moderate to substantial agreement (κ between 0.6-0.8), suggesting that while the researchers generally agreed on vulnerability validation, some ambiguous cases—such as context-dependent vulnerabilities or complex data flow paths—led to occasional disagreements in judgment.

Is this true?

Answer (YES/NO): NO